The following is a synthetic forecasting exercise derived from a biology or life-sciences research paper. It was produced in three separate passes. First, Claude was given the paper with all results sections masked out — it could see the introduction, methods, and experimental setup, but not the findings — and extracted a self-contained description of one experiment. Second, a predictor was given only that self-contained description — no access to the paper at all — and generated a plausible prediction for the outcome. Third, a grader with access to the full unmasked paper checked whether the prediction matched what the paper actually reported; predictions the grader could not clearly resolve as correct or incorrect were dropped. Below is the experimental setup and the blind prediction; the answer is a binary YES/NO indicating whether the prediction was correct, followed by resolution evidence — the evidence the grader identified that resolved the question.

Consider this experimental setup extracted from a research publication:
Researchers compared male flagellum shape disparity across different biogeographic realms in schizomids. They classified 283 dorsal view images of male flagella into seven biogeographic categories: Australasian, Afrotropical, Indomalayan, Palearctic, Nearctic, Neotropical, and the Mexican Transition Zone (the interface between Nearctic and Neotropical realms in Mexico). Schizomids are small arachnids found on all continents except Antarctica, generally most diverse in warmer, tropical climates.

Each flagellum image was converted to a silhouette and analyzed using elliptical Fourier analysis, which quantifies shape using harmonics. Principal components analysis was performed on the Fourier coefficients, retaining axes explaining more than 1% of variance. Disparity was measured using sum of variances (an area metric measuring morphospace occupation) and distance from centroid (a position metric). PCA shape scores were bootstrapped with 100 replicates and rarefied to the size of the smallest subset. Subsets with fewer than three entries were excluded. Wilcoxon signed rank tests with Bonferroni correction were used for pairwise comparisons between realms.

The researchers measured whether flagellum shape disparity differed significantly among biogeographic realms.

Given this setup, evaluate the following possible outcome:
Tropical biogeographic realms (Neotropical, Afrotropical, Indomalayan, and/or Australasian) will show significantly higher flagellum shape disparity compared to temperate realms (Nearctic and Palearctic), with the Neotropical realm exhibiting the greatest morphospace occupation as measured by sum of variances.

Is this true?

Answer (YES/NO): NO